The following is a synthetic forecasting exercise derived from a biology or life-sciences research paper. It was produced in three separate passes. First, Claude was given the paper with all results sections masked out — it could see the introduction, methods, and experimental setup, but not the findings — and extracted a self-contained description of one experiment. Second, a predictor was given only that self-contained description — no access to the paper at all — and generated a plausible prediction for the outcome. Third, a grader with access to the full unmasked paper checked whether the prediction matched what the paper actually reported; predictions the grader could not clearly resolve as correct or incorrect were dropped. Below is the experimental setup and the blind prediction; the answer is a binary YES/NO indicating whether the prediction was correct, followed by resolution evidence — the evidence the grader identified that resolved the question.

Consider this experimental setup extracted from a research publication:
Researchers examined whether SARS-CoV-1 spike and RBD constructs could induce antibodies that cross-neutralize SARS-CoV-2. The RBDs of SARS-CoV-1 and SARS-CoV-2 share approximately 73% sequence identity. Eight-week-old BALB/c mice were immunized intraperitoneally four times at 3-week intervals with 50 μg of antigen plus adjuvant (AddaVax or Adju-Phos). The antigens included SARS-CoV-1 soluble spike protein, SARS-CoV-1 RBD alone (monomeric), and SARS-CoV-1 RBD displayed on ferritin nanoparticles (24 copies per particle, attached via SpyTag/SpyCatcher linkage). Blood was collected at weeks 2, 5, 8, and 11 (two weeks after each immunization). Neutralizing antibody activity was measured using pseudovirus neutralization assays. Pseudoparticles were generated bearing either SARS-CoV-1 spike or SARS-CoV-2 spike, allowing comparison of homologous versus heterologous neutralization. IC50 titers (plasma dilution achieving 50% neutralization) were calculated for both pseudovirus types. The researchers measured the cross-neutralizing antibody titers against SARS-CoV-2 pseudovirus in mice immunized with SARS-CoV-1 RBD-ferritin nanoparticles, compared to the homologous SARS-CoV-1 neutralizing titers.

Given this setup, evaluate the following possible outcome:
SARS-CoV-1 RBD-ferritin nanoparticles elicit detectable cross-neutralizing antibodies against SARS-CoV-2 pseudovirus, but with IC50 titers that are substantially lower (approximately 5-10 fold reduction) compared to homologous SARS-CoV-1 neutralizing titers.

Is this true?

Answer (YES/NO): NO